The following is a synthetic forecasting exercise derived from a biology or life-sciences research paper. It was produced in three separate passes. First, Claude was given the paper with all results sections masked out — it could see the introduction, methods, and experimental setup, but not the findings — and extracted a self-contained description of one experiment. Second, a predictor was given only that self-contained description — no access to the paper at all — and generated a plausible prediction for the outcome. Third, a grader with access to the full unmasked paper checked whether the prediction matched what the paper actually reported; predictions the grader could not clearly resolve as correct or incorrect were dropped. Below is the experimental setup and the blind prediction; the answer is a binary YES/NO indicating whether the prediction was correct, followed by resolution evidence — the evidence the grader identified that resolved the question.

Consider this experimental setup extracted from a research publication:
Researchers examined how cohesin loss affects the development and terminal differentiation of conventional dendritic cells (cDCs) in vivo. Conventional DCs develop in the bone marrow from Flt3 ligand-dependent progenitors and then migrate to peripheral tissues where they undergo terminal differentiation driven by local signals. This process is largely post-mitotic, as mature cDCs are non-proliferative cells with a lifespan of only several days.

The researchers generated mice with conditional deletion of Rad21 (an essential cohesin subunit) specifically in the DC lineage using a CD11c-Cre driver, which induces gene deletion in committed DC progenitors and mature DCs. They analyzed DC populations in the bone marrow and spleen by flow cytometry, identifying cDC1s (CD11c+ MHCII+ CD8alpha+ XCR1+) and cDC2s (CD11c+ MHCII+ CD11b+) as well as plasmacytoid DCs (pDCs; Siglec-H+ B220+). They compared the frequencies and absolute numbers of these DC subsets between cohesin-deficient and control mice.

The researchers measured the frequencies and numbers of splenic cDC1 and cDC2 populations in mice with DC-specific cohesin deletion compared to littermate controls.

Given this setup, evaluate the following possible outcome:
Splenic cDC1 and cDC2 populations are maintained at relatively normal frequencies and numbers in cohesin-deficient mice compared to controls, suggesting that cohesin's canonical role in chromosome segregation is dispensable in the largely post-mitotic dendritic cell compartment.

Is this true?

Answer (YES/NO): NO